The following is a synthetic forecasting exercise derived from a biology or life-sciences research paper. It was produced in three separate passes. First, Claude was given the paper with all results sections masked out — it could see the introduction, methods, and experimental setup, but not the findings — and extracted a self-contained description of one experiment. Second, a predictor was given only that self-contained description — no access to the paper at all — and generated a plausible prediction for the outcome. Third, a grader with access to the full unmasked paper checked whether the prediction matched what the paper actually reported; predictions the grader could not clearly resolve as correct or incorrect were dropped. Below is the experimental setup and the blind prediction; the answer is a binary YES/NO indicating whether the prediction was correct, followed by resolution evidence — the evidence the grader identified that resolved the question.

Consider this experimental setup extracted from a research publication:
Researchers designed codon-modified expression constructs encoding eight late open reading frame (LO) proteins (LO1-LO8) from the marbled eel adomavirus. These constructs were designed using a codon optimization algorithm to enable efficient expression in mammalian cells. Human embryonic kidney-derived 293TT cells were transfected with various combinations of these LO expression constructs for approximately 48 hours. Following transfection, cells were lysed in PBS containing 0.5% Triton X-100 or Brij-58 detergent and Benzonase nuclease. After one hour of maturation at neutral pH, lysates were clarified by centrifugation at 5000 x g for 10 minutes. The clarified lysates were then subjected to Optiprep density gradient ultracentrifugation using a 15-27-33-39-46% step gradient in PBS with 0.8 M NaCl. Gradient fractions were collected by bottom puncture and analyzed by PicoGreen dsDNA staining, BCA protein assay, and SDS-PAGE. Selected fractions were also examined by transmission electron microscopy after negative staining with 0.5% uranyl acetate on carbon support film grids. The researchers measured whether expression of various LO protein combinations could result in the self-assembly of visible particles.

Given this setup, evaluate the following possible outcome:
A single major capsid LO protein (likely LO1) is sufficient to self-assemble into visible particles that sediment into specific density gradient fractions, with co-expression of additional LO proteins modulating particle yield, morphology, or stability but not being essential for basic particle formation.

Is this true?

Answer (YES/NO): NO